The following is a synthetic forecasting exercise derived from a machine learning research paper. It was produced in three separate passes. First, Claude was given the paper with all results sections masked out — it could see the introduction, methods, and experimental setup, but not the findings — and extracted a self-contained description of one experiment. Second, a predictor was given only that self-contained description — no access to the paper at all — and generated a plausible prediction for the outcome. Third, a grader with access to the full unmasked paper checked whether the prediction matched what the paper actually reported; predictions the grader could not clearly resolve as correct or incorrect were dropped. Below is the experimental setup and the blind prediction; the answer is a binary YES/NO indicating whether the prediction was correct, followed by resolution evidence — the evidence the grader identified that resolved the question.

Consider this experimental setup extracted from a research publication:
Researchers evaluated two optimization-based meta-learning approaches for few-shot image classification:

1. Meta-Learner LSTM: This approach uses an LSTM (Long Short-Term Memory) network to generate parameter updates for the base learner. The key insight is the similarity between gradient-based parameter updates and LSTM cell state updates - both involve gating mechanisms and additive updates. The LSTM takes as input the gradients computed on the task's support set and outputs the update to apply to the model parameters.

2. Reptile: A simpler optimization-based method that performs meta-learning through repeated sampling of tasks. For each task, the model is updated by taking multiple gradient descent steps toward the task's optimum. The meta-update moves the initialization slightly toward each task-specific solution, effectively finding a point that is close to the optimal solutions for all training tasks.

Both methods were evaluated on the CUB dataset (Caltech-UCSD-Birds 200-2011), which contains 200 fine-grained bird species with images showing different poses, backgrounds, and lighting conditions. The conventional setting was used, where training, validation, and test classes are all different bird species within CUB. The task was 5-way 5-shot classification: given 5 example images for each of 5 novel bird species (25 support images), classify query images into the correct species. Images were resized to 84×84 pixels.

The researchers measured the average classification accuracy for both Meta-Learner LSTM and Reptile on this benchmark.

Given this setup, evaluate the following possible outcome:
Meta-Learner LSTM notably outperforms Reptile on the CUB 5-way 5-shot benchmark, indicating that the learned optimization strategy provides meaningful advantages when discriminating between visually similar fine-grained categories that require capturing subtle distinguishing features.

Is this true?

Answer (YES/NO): NO